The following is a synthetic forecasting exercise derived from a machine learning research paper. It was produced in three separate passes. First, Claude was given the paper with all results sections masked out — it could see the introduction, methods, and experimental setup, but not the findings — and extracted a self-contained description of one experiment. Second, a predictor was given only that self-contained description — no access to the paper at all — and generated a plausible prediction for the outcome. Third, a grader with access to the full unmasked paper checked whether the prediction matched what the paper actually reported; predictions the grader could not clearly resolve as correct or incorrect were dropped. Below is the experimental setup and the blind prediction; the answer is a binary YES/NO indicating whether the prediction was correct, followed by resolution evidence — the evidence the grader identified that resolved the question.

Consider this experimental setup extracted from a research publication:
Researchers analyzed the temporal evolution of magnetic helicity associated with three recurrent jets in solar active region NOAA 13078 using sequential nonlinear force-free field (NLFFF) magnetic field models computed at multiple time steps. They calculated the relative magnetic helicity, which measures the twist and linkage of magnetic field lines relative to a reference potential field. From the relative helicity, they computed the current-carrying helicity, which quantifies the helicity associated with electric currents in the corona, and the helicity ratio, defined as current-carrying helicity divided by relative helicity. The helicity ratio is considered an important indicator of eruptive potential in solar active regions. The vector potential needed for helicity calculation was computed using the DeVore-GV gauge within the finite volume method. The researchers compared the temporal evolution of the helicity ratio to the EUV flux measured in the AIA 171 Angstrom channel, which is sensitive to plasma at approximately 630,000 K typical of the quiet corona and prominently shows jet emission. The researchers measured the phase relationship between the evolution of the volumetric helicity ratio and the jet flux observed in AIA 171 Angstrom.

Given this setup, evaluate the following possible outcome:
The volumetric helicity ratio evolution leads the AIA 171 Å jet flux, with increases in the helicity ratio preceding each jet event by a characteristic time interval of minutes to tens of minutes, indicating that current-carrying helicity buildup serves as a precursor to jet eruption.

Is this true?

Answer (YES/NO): NO